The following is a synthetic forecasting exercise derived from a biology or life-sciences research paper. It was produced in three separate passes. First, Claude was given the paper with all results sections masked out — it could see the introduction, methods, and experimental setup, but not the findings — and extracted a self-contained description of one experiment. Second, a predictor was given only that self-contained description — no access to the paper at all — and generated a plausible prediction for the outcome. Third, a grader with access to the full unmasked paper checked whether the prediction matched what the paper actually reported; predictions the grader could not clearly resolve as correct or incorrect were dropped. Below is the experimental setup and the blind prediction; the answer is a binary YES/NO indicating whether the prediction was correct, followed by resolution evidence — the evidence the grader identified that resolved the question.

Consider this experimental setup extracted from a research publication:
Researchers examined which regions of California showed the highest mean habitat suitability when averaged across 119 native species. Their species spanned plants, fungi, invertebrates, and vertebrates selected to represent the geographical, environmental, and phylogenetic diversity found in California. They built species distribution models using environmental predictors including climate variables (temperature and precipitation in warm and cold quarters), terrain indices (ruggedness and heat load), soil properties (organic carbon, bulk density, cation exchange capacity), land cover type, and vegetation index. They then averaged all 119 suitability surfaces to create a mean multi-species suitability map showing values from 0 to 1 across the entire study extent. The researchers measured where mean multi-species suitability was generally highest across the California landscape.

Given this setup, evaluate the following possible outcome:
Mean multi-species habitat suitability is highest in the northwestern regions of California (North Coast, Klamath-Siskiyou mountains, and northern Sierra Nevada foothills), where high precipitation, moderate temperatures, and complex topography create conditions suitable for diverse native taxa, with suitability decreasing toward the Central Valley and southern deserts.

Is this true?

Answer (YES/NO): NO